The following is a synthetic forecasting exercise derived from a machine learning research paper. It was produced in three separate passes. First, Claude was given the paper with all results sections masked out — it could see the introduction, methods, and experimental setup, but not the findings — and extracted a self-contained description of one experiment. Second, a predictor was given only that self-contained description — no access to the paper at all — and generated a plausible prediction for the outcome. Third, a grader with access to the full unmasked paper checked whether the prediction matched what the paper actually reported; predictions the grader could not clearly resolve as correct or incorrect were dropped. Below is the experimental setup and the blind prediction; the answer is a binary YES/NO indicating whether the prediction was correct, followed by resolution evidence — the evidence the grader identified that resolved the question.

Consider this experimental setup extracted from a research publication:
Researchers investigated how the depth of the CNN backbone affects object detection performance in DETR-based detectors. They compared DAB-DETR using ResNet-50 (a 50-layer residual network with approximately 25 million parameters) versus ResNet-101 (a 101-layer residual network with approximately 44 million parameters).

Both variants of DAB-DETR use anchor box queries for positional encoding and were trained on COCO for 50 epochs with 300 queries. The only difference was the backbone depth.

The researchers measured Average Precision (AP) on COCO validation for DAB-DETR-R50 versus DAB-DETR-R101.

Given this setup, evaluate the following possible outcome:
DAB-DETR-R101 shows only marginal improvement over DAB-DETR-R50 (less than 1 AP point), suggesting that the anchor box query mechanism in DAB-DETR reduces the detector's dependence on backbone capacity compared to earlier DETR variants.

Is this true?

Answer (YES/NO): NO